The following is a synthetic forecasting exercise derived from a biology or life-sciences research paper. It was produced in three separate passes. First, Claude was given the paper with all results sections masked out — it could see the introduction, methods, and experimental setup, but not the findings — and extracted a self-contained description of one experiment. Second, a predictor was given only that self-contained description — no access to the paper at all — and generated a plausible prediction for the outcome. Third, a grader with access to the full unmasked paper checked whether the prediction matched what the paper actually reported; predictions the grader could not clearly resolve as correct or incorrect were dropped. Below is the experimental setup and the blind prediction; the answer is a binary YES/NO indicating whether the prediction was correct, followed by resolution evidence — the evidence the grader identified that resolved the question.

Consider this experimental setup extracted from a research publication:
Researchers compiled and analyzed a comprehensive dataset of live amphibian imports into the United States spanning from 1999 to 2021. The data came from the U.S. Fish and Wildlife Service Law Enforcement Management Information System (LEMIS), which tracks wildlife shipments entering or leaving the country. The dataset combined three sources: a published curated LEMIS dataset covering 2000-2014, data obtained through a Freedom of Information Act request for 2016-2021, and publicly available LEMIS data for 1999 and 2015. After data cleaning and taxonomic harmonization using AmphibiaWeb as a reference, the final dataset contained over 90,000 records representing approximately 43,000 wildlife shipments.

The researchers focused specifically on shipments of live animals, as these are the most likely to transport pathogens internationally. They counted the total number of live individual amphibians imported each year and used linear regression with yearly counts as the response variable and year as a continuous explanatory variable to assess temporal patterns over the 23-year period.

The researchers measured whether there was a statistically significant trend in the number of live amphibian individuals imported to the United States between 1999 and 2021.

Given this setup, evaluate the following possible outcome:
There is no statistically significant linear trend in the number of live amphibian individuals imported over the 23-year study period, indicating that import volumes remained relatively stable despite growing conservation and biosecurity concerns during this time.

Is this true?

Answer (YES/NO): NO